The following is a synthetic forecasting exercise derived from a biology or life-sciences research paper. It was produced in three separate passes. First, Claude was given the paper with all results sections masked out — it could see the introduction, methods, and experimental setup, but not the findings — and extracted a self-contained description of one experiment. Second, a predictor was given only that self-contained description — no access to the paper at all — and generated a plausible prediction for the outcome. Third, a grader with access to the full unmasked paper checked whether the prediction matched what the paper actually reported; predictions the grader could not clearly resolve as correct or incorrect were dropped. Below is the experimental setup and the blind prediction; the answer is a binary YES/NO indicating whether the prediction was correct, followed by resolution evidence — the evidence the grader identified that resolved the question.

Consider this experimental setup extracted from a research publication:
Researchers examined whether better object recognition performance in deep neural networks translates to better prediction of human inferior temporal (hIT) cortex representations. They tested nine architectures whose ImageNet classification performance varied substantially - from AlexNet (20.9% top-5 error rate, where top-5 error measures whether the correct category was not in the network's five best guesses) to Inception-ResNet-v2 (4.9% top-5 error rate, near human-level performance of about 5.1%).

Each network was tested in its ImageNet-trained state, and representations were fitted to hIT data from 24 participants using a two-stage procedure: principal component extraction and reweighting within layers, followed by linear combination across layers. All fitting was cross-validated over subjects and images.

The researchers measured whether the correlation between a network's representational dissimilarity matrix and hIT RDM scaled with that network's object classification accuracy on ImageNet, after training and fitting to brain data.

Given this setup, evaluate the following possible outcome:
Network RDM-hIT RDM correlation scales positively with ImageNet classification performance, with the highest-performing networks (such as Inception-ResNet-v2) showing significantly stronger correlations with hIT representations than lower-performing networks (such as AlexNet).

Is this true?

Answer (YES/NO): NO